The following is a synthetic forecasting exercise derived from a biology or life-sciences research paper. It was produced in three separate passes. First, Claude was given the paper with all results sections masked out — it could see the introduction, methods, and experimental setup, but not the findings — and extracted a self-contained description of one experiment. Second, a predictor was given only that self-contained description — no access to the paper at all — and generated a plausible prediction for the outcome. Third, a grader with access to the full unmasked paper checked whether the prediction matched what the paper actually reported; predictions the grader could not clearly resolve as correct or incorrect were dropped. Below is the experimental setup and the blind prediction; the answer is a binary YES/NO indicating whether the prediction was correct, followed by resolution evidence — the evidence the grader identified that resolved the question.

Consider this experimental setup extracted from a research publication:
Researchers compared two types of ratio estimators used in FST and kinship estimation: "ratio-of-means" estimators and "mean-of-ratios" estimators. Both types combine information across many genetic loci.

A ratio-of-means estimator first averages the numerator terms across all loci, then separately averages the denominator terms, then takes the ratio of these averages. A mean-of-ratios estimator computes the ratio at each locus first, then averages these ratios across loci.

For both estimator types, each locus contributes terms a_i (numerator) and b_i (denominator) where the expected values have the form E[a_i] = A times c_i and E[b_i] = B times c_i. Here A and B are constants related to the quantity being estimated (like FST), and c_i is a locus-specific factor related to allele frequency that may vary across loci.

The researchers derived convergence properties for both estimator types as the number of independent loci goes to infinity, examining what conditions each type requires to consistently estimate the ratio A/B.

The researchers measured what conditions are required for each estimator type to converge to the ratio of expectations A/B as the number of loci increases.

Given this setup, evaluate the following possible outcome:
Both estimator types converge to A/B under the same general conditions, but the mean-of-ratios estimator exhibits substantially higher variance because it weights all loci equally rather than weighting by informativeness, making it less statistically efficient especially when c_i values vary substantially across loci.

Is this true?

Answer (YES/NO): NO